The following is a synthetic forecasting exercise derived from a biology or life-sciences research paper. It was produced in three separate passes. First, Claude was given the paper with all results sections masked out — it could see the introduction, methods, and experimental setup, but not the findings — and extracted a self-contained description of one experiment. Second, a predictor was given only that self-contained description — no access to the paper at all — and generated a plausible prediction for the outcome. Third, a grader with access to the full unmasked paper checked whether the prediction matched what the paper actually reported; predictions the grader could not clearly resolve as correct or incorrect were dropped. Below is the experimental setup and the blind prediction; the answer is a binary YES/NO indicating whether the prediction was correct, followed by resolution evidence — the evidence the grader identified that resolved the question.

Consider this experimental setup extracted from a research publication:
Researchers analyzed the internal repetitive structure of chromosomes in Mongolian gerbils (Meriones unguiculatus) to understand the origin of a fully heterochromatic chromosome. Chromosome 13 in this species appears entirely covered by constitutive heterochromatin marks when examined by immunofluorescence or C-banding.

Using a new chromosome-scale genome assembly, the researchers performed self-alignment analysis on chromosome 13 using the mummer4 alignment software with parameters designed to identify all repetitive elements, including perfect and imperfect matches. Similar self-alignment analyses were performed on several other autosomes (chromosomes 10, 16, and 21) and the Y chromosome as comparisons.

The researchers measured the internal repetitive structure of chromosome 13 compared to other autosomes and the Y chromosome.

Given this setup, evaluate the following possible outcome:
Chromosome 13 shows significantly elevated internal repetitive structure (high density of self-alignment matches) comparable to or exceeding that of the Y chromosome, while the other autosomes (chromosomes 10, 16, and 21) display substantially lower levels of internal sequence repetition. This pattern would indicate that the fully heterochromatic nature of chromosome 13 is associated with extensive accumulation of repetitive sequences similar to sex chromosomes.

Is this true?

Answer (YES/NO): YES